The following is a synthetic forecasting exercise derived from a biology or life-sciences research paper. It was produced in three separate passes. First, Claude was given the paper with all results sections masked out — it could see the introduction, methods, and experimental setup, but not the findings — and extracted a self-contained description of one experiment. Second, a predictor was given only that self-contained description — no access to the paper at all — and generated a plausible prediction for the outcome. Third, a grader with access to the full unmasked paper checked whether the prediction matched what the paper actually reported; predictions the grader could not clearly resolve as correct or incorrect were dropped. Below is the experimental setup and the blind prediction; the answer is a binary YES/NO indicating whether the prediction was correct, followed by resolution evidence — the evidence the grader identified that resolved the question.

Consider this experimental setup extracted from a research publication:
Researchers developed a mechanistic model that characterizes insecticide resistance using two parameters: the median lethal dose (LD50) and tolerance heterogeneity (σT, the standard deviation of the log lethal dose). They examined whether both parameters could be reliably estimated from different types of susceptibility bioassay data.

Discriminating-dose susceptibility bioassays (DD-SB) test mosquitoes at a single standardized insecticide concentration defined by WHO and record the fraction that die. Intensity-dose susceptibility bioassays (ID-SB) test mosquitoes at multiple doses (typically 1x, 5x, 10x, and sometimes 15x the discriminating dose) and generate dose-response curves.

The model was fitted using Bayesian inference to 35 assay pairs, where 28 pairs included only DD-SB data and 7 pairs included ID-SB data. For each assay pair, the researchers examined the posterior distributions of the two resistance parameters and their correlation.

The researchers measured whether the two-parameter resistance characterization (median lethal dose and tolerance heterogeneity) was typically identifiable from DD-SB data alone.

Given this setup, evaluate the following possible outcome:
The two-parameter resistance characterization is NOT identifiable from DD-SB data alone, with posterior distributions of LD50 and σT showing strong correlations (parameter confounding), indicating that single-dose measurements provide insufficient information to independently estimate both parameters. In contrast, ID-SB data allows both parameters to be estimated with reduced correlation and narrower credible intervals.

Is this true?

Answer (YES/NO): YES